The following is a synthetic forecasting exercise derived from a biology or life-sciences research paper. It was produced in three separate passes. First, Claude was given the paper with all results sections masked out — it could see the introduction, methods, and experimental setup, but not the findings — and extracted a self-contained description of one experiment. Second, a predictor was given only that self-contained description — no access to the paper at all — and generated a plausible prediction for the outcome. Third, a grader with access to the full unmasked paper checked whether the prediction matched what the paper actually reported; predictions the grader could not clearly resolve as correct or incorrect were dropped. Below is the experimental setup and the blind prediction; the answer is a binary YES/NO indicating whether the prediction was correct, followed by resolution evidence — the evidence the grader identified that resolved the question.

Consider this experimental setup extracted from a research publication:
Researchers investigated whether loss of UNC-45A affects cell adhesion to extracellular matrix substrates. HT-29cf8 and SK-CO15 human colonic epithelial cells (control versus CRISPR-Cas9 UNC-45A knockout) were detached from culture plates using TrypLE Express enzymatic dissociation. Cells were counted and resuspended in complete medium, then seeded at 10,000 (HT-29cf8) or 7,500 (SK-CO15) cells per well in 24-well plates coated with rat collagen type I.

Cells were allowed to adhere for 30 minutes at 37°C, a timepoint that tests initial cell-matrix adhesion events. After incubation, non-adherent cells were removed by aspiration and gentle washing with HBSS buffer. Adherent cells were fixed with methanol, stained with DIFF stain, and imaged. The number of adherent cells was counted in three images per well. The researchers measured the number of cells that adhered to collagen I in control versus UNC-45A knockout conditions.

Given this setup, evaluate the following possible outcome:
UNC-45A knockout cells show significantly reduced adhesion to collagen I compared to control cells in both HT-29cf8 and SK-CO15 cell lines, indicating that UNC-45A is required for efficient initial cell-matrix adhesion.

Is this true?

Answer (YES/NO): NO